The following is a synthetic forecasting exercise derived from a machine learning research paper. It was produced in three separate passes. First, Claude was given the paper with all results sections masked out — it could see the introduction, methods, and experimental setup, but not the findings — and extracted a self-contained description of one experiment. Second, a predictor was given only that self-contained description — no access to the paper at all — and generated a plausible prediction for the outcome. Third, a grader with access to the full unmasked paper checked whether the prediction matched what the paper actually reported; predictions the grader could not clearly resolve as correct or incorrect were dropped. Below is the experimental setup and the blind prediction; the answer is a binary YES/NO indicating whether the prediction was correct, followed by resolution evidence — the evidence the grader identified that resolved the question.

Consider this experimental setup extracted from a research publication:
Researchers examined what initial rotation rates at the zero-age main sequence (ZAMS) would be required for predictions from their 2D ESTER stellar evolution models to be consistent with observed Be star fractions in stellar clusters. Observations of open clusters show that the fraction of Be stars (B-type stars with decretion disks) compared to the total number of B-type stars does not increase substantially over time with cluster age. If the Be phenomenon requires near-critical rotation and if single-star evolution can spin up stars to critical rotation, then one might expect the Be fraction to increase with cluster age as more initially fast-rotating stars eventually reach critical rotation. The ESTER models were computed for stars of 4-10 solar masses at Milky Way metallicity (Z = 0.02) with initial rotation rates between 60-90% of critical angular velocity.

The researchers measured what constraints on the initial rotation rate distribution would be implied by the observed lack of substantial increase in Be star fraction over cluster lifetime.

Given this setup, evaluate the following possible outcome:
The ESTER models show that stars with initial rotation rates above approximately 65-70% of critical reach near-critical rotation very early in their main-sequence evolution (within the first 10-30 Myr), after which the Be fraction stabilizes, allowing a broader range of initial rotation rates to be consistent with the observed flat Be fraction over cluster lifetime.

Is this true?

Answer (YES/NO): NO